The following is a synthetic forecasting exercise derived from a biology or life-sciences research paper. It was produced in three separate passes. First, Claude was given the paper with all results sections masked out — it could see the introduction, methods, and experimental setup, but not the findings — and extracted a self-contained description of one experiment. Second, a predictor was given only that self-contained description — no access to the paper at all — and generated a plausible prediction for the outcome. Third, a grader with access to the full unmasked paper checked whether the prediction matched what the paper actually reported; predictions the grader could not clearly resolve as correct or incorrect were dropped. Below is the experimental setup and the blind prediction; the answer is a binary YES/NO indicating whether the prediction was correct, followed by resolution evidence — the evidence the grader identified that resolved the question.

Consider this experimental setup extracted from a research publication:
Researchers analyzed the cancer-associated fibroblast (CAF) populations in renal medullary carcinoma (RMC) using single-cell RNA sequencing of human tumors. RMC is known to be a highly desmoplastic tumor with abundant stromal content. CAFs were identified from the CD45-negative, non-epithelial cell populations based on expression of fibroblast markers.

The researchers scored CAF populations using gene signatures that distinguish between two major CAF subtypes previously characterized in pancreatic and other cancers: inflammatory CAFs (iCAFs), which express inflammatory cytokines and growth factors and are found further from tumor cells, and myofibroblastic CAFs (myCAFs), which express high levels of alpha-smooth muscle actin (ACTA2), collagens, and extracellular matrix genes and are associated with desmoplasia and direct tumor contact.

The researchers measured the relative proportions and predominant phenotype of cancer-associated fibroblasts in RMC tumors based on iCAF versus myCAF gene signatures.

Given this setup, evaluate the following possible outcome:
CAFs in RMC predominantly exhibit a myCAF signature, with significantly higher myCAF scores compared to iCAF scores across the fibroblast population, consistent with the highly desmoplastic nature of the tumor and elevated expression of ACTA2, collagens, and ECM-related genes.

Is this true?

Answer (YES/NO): NO